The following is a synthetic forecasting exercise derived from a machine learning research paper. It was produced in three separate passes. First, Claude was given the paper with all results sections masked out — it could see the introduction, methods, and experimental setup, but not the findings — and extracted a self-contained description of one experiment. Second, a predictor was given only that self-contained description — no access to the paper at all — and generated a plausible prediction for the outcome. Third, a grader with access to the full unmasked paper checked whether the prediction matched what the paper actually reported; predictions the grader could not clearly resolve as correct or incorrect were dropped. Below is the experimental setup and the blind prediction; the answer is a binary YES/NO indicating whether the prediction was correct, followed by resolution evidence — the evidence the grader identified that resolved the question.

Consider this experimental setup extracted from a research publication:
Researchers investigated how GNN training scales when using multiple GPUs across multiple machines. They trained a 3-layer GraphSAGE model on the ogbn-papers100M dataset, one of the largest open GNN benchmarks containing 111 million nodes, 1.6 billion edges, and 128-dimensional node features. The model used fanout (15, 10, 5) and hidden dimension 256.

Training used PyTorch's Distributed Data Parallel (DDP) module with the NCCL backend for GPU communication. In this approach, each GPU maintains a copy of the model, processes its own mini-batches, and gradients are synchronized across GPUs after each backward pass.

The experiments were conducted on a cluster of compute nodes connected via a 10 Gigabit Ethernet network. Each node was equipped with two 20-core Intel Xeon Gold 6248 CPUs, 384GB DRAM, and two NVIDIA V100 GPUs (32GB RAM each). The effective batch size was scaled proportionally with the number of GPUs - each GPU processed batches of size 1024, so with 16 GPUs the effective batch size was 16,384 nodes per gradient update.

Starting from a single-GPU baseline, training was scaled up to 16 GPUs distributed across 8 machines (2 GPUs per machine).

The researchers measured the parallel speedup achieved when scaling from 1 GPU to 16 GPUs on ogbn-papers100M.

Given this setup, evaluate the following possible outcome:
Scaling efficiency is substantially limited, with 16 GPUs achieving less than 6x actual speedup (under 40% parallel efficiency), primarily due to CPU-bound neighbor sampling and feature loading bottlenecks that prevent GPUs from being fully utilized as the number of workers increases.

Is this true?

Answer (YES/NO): NO